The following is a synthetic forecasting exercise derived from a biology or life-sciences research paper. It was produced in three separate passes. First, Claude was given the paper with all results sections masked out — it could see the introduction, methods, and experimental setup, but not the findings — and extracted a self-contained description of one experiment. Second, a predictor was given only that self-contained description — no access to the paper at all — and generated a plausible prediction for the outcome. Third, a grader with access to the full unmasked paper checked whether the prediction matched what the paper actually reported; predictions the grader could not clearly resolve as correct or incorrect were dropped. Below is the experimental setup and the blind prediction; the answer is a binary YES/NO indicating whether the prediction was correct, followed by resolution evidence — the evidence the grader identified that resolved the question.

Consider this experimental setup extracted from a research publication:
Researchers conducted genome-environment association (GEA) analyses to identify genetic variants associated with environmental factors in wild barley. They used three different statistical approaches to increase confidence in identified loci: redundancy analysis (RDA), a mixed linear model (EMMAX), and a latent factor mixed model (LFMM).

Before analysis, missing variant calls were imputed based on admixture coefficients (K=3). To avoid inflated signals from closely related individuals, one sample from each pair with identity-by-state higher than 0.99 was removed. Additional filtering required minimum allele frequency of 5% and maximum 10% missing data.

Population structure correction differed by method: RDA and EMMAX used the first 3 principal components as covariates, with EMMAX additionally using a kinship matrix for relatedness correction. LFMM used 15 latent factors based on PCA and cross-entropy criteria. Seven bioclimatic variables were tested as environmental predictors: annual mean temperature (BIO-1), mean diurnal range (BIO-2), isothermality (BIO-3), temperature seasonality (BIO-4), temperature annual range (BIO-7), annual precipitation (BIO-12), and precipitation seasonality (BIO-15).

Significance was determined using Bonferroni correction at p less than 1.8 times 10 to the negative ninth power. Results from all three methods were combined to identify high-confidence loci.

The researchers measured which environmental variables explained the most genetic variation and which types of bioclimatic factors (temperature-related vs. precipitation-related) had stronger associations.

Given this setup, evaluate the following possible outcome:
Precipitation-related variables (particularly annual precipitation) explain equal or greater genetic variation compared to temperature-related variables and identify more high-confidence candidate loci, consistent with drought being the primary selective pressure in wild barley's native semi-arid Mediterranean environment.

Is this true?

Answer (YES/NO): NO